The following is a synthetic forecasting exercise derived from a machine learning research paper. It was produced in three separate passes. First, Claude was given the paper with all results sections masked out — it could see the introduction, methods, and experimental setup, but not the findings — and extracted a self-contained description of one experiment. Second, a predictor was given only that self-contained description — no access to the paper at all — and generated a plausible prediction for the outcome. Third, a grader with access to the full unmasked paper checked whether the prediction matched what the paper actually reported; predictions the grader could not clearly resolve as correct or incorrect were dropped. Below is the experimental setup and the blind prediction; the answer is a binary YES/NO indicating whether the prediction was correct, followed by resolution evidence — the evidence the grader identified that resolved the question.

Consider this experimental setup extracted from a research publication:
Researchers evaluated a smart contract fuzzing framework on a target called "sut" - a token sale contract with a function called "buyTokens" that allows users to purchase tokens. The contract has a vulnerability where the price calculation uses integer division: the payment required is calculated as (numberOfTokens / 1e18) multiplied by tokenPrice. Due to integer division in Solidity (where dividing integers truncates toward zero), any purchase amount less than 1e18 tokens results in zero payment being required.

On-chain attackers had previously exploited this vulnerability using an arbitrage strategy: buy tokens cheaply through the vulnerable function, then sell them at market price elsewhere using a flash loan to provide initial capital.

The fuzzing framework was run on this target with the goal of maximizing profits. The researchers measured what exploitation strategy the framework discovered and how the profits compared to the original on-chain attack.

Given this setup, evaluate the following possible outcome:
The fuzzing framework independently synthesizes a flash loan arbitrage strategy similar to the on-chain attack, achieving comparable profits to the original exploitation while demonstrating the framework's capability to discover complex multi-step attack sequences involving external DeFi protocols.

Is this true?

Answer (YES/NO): NO